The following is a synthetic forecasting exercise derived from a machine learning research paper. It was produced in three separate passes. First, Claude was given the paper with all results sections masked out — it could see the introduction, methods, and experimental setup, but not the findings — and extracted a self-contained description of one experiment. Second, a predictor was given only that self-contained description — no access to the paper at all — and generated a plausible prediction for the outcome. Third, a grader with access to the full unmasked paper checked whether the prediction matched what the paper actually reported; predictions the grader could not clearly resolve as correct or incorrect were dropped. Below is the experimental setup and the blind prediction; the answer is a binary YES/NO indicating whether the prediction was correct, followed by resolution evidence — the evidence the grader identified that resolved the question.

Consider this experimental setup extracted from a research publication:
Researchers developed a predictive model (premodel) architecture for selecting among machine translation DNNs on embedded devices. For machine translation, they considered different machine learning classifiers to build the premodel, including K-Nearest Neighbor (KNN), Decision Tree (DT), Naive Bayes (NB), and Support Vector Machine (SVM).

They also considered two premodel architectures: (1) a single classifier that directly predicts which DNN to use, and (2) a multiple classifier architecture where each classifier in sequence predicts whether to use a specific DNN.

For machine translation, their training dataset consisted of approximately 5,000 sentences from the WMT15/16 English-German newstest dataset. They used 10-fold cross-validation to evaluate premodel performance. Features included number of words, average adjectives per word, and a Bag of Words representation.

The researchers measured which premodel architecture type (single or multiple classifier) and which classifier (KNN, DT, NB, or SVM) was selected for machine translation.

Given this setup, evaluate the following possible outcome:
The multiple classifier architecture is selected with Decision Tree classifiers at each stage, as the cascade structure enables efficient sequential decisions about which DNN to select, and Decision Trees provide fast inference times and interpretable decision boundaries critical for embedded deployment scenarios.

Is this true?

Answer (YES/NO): NO